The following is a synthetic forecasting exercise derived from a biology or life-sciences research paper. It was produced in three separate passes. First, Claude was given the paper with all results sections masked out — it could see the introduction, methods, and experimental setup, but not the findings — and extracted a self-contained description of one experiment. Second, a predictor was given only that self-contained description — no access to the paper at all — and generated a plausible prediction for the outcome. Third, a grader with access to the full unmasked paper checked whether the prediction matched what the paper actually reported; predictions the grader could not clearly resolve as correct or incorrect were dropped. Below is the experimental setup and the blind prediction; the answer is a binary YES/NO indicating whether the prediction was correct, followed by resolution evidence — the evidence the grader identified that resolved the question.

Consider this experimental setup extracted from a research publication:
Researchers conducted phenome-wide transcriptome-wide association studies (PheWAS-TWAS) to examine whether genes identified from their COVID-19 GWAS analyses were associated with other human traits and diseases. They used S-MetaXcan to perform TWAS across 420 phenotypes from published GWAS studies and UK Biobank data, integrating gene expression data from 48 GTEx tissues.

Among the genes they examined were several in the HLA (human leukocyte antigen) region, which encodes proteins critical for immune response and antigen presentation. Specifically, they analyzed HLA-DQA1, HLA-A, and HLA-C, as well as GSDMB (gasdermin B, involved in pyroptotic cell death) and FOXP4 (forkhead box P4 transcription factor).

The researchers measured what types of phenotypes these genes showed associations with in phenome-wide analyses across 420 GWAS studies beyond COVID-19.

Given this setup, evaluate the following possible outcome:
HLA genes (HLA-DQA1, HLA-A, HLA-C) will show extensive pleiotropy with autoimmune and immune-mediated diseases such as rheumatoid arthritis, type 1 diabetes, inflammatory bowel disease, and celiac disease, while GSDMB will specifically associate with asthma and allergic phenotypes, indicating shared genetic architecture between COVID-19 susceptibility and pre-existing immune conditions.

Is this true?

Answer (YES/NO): YES